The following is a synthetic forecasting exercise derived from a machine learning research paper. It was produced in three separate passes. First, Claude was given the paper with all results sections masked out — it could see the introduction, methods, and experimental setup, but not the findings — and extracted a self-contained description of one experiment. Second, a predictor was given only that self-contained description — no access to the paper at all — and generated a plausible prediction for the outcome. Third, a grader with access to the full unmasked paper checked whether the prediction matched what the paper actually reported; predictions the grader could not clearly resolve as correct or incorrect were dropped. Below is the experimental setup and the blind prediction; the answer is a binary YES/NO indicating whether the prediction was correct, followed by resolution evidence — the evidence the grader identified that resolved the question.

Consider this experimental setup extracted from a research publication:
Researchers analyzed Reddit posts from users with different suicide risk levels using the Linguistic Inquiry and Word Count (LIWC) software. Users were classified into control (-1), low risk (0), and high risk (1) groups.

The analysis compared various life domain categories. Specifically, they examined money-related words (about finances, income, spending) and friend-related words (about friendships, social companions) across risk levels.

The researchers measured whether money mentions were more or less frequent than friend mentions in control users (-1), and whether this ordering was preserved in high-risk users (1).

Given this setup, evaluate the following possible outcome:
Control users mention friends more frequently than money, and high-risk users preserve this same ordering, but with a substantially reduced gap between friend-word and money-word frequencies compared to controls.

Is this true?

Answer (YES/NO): NO